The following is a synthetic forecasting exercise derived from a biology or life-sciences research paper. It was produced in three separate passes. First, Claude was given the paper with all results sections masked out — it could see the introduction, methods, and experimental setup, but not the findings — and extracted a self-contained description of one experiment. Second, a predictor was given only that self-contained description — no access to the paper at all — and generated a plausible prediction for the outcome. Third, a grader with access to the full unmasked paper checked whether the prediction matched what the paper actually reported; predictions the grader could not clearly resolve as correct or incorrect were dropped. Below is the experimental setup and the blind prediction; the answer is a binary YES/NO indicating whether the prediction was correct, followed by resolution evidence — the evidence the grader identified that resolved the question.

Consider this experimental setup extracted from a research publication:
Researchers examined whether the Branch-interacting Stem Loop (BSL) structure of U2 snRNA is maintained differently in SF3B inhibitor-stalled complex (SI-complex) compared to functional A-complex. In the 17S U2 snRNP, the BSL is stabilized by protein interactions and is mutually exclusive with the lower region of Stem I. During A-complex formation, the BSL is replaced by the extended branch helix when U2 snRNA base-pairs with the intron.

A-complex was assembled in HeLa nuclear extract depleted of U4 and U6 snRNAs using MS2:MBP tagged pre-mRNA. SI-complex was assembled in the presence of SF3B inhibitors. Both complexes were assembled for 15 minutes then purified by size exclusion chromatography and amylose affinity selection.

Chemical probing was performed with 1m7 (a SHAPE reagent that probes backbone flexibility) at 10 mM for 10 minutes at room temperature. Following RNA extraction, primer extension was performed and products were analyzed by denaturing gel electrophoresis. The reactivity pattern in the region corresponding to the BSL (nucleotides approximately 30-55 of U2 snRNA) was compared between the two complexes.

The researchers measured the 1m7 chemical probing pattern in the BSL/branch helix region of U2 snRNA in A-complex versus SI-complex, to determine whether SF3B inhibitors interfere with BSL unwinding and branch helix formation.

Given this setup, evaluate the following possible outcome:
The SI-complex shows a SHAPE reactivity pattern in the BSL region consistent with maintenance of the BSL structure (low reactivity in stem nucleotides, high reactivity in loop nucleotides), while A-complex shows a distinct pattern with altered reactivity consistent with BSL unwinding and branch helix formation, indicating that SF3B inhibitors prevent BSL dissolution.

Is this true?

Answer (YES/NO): NO